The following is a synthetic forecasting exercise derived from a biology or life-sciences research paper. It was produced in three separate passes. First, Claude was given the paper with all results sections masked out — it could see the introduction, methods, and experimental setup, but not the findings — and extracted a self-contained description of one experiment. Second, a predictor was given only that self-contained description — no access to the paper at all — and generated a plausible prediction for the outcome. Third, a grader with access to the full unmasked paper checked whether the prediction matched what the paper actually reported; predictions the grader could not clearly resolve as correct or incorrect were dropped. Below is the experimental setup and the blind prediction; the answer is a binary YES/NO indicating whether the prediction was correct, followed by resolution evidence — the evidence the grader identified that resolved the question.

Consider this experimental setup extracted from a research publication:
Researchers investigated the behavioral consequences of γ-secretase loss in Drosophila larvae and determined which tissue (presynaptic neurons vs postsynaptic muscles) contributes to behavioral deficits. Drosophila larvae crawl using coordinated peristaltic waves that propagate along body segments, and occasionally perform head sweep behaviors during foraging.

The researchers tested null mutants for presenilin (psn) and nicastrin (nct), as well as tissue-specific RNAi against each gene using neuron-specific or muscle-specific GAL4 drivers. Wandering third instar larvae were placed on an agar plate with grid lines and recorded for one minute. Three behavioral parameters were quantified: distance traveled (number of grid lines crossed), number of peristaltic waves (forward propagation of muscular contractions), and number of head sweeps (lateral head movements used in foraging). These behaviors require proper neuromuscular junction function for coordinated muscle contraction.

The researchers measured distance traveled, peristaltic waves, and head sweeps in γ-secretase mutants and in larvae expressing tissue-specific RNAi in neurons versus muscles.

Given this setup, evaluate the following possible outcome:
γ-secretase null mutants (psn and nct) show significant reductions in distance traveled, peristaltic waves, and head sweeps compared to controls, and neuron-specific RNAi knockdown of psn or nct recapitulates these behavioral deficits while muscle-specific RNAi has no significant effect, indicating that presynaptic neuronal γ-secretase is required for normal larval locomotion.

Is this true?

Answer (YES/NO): NO